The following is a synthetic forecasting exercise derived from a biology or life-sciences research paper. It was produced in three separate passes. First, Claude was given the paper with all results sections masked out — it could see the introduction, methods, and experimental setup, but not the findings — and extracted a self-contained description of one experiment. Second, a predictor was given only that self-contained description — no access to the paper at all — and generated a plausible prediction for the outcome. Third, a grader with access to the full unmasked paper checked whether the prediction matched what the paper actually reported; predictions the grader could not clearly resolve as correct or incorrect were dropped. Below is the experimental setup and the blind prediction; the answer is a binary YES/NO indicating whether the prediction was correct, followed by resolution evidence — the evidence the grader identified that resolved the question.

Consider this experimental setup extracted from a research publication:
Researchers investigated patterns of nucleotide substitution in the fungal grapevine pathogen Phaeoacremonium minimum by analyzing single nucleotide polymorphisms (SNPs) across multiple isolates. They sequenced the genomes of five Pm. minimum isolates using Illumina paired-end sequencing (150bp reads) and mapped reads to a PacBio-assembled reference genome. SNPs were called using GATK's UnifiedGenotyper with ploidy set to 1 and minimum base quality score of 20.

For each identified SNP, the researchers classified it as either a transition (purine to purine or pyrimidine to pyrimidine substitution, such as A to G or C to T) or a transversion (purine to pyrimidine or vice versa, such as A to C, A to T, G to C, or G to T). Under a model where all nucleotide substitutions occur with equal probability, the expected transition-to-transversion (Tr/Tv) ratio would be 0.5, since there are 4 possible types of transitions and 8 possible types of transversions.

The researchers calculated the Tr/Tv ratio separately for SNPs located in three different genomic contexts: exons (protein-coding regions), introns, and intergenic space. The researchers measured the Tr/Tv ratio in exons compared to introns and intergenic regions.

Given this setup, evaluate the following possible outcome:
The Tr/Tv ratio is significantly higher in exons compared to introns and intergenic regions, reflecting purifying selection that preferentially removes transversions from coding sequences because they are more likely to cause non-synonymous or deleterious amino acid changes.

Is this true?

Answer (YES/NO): YES